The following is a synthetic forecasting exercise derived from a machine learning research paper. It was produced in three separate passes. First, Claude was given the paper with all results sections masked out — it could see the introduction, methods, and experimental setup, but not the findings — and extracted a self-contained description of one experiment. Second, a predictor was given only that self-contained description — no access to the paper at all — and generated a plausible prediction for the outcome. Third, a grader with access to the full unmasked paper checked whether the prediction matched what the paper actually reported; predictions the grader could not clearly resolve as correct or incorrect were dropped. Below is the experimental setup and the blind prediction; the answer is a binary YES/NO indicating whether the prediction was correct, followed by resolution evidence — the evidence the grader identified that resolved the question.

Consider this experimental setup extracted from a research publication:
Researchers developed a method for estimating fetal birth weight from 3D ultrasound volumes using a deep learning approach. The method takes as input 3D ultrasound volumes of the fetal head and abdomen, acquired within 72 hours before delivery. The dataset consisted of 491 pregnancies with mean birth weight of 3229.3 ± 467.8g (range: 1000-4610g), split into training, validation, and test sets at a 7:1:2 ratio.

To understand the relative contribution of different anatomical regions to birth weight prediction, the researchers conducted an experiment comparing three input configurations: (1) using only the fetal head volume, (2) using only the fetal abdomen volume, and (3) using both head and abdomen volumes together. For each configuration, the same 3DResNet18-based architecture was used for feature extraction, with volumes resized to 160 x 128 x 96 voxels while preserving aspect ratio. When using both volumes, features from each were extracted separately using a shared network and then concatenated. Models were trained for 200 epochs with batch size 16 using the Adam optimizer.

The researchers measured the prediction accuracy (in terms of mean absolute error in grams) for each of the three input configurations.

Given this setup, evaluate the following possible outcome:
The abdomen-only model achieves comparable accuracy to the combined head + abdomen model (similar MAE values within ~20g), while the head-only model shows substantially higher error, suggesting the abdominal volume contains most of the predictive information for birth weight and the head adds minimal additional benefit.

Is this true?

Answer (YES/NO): NO